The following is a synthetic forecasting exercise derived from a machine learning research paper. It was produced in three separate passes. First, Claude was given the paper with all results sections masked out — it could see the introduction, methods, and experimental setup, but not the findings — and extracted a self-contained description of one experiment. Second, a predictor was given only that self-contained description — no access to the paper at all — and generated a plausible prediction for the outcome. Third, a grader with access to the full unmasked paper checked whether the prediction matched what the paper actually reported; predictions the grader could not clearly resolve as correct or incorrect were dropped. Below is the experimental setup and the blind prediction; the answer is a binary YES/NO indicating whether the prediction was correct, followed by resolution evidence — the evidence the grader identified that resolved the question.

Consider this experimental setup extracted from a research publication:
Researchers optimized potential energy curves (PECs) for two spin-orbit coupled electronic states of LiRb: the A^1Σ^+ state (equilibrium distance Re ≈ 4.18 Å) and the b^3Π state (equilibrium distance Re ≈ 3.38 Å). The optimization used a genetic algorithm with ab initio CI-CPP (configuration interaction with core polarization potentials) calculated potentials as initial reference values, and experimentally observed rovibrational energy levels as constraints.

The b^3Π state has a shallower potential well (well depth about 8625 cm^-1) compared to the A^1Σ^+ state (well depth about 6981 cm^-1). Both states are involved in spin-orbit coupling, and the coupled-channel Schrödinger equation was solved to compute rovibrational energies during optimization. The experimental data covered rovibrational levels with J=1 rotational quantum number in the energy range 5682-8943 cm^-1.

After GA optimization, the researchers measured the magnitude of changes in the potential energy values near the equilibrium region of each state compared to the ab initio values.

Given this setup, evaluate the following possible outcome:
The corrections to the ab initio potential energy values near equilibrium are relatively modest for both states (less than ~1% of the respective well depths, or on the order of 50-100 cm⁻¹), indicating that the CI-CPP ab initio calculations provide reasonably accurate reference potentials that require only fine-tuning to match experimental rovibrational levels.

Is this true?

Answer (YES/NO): NO